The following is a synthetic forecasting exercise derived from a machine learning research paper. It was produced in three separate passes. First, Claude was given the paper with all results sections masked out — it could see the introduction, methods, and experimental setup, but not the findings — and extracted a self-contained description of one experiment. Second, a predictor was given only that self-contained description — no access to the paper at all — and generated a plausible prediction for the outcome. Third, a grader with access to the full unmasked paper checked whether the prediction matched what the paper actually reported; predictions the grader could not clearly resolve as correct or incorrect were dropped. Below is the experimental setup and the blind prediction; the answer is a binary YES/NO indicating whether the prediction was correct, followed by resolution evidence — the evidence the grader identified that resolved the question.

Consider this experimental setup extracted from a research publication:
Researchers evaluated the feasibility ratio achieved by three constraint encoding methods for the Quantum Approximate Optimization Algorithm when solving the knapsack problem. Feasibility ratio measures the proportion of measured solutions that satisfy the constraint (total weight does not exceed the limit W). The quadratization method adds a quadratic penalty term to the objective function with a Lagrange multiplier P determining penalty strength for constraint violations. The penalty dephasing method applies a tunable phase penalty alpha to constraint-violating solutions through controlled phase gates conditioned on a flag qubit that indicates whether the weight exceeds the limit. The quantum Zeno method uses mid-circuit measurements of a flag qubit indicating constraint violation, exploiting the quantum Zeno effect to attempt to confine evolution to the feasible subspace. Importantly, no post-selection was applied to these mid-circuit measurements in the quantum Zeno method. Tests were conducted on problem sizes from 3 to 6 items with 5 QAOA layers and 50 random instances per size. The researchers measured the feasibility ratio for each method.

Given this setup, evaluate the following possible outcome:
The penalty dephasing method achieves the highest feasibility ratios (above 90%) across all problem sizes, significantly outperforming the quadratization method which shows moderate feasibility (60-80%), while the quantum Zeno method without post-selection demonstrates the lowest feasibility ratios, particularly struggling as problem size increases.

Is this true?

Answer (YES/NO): NO